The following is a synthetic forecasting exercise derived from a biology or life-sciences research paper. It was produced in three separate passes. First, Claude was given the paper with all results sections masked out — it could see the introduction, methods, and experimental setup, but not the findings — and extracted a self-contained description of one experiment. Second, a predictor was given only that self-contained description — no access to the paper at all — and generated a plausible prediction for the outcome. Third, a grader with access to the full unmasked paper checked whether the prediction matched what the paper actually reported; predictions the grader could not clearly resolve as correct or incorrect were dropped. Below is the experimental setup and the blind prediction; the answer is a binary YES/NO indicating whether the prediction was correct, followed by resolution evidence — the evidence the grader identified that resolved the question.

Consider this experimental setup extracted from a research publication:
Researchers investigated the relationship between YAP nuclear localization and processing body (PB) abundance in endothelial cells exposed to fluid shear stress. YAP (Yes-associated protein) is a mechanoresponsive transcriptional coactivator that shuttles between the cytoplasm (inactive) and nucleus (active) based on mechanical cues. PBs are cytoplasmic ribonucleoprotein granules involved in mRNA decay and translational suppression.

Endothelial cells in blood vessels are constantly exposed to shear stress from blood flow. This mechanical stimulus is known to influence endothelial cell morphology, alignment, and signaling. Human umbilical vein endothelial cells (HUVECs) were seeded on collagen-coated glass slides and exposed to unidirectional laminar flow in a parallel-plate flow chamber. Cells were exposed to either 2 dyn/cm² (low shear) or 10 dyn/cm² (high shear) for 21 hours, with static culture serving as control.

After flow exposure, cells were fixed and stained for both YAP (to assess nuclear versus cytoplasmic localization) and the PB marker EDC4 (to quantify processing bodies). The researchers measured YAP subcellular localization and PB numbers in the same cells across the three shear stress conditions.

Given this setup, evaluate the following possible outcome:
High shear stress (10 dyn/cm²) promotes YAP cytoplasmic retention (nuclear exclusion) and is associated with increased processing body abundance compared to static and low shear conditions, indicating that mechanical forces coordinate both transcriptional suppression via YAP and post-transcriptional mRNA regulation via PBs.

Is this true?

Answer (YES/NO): NO